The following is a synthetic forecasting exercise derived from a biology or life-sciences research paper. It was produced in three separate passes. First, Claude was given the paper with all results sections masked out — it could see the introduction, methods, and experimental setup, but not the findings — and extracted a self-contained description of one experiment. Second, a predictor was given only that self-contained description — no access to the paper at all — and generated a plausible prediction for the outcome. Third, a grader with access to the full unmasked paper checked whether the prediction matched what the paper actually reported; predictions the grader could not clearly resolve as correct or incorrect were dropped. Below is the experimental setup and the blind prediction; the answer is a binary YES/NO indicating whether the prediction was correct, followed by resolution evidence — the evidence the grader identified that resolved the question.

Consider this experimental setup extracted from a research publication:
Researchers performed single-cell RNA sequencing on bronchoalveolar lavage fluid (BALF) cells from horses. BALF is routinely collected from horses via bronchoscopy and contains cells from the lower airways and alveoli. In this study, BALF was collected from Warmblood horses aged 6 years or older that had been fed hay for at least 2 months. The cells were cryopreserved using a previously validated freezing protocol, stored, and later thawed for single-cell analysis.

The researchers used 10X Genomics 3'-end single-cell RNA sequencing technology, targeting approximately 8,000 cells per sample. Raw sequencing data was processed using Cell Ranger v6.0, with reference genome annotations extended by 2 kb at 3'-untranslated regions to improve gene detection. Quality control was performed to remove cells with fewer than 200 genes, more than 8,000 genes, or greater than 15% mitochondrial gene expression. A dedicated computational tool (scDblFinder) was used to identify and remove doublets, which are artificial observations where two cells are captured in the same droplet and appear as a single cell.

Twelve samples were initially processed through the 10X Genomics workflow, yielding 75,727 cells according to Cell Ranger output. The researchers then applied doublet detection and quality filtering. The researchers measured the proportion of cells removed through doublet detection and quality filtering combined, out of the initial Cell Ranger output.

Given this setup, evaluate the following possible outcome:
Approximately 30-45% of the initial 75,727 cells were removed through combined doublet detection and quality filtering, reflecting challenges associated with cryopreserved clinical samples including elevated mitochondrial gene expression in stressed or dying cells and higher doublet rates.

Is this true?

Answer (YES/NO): YES